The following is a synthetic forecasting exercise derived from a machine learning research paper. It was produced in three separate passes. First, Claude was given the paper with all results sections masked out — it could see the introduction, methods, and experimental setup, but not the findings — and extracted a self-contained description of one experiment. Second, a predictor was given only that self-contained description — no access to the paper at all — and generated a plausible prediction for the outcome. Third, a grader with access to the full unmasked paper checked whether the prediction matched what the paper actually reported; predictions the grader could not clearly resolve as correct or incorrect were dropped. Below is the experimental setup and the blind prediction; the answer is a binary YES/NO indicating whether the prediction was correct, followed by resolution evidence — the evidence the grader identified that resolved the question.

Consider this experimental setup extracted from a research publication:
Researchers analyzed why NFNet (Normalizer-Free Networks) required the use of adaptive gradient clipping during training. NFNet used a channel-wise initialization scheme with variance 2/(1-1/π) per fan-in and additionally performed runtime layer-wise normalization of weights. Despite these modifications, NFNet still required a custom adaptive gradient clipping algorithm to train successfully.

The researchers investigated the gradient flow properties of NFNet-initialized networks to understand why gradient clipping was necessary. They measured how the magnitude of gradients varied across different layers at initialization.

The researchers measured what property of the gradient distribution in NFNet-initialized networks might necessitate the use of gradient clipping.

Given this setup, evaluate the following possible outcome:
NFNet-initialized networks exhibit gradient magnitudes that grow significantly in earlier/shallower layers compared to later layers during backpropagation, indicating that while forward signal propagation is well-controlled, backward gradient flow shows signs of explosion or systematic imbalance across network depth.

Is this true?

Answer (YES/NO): YES